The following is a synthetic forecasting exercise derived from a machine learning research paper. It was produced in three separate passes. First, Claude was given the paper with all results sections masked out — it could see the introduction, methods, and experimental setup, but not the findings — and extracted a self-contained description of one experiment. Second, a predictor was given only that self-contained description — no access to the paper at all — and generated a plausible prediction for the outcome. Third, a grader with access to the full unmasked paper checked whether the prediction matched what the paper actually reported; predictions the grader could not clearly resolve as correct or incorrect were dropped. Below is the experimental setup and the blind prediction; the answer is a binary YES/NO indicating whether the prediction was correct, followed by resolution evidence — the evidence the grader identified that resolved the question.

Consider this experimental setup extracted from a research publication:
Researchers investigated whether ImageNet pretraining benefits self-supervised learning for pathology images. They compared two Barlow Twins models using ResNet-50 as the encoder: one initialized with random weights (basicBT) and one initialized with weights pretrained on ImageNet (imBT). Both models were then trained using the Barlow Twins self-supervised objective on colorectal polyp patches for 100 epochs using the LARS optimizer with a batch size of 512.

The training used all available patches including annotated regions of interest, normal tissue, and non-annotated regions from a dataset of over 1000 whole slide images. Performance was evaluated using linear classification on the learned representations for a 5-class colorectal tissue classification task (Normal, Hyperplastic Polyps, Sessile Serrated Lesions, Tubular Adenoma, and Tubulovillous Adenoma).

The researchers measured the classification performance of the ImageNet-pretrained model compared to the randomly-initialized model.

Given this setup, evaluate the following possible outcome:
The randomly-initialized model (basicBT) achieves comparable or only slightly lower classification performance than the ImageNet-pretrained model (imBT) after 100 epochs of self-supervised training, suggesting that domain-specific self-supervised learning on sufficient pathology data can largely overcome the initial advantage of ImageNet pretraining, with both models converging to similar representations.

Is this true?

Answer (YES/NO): NO